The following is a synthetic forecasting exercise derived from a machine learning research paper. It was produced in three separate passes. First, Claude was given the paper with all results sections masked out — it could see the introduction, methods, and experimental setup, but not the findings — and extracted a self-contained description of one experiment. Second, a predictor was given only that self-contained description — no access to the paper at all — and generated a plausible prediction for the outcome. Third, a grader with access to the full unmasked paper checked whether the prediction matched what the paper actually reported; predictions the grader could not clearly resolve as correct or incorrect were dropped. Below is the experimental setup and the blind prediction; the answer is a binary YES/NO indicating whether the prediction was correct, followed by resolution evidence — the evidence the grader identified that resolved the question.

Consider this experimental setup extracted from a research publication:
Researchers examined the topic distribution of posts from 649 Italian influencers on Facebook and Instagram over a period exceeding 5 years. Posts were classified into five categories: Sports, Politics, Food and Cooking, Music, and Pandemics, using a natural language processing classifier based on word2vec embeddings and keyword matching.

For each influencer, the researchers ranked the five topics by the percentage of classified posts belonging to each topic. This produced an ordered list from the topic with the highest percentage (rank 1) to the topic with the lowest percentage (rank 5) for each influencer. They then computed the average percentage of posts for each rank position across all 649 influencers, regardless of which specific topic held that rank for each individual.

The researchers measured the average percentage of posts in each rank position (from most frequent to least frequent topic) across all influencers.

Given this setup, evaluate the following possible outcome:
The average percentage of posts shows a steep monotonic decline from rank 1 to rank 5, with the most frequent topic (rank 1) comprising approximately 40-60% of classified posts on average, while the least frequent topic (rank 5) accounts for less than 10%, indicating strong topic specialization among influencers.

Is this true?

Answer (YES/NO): NO